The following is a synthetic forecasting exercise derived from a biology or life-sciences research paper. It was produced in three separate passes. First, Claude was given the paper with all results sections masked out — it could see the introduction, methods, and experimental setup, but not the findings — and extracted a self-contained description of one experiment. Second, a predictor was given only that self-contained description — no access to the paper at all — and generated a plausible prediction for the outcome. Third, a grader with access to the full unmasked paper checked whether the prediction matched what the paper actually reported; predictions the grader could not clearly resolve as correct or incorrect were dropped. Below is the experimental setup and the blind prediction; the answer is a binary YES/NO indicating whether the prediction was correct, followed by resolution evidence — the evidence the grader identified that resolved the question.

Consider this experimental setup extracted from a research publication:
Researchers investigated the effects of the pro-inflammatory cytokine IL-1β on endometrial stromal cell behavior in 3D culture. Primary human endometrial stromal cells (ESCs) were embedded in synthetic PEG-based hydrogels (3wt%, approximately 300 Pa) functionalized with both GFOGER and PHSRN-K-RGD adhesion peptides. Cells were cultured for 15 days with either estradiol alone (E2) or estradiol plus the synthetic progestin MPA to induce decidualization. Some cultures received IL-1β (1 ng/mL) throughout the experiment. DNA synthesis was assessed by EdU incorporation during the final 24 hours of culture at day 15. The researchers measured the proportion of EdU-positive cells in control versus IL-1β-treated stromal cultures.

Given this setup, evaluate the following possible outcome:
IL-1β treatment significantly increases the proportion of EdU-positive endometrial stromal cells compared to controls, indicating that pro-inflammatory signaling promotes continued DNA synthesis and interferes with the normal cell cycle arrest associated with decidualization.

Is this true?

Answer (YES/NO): NO